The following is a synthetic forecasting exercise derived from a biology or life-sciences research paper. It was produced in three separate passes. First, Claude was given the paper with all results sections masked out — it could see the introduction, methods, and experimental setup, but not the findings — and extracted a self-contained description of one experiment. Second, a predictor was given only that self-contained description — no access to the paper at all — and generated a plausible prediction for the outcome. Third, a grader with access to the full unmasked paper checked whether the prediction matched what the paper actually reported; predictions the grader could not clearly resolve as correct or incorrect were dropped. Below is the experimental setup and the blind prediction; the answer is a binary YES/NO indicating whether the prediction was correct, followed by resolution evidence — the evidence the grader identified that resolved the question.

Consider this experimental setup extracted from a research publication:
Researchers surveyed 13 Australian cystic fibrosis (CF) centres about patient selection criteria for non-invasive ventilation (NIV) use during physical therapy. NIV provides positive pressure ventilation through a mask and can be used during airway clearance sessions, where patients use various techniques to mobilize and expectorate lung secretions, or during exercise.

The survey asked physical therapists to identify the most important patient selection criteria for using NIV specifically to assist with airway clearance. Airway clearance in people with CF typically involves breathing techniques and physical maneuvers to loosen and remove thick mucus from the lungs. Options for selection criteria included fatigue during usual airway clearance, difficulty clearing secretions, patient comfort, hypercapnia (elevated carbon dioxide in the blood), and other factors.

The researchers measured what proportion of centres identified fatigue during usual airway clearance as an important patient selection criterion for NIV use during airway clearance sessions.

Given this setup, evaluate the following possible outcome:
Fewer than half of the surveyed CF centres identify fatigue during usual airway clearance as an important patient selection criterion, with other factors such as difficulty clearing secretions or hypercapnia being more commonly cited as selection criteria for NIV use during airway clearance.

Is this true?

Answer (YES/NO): NO